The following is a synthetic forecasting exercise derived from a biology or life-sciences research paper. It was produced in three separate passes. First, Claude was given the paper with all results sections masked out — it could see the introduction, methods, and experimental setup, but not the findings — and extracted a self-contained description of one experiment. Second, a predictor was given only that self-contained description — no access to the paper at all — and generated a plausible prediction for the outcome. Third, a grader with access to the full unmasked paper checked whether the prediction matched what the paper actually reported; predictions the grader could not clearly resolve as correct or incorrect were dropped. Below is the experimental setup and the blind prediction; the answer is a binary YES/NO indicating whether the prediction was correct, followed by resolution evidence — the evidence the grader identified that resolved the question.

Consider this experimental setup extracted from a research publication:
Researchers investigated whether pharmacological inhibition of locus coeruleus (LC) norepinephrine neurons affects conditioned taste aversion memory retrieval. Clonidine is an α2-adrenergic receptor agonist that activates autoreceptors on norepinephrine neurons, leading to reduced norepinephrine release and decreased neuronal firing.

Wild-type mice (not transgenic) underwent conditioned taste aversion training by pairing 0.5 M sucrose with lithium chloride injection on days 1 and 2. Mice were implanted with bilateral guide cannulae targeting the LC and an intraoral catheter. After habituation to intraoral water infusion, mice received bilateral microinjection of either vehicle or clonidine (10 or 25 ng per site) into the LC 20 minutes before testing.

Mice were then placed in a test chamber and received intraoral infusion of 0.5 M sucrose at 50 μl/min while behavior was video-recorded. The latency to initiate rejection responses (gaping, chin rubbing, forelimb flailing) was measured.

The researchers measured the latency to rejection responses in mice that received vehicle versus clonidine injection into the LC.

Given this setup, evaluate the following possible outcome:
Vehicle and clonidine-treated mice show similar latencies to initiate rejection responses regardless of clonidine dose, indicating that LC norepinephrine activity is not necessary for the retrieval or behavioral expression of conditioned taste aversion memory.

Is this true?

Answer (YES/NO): NO